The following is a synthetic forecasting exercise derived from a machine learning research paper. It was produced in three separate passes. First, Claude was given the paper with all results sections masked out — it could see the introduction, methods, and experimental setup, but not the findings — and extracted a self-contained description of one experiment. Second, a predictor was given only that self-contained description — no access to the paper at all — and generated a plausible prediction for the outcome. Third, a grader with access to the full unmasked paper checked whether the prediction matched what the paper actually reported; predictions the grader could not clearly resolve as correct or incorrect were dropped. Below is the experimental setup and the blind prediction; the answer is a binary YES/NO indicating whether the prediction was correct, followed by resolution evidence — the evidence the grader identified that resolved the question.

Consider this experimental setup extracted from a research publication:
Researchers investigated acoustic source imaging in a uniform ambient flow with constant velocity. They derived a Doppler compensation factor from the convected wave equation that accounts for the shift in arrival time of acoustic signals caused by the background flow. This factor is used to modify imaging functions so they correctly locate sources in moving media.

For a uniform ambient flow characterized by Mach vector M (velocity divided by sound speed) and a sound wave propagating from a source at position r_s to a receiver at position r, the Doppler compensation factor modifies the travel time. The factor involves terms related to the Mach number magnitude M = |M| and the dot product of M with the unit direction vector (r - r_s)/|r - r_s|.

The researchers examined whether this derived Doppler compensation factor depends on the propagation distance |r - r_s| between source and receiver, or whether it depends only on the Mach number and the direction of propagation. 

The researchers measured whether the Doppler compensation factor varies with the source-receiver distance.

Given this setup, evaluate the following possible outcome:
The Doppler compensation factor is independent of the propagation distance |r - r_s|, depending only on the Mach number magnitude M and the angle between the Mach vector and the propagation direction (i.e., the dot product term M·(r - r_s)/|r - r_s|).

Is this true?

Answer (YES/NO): YES